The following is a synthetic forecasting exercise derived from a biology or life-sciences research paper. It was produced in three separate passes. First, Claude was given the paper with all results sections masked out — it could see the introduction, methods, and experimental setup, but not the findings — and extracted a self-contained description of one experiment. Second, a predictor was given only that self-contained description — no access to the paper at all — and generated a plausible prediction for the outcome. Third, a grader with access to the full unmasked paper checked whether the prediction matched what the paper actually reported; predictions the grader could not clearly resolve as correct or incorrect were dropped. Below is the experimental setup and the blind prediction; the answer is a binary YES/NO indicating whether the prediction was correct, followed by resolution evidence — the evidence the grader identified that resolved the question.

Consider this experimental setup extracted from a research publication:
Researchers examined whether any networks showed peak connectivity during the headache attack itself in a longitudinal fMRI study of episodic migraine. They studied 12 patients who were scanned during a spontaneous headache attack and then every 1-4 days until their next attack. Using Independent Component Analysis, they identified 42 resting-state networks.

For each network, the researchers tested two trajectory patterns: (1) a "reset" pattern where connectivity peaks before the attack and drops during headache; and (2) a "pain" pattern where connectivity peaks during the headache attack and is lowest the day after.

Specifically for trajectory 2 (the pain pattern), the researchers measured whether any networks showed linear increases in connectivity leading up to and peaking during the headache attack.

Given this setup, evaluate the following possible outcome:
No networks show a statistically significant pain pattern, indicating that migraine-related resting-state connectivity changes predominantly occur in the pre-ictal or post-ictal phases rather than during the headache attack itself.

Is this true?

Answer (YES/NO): NO